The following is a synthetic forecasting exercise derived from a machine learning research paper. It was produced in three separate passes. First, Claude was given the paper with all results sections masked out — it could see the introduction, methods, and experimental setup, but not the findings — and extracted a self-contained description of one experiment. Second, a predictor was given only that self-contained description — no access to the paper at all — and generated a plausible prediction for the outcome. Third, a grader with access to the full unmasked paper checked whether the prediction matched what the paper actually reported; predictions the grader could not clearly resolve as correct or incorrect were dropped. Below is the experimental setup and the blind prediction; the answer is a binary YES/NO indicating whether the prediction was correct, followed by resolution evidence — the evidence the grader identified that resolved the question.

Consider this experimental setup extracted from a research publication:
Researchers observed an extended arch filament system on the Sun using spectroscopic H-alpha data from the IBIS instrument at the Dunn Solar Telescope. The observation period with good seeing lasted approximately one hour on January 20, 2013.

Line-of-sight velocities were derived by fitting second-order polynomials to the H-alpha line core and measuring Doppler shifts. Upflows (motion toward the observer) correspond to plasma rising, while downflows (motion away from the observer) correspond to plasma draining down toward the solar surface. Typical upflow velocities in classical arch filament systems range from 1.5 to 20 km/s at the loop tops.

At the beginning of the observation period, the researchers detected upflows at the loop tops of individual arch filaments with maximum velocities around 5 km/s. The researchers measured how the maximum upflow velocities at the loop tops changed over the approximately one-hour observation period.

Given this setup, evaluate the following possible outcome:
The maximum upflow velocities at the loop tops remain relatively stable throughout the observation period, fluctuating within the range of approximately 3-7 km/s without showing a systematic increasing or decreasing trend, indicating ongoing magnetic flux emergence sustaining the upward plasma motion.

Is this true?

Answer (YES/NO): NO